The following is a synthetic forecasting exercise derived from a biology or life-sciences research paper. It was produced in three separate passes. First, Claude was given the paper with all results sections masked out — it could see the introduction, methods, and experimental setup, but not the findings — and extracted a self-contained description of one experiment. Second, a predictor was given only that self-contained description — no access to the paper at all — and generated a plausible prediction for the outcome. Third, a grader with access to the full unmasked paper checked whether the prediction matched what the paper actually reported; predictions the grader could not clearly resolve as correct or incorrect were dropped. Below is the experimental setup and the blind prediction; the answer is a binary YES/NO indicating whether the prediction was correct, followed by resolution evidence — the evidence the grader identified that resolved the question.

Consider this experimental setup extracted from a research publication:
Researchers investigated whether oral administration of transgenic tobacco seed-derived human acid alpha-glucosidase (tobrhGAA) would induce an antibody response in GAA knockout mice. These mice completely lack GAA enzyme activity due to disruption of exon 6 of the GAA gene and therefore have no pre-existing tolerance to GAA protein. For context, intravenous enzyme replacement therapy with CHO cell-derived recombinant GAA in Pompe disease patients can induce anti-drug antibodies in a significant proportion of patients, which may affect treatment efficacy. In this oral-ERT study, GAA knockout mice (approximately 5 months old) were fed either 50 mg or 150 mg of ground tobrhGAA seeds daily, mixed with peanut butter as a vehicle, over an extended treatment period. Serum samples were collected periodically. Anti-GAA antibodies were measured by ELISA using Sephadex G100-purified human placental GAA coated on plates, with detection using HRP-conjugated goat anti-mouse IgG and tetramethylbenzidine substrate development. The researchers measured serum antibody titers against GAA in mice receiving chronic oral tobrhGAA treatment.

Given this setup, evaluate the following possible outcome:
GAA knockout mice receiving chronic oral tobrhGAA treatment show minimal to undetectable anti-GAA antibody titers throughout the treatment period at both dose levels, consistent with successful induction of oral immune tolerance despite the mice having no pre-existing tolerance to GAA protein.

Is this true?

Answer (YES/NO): YES